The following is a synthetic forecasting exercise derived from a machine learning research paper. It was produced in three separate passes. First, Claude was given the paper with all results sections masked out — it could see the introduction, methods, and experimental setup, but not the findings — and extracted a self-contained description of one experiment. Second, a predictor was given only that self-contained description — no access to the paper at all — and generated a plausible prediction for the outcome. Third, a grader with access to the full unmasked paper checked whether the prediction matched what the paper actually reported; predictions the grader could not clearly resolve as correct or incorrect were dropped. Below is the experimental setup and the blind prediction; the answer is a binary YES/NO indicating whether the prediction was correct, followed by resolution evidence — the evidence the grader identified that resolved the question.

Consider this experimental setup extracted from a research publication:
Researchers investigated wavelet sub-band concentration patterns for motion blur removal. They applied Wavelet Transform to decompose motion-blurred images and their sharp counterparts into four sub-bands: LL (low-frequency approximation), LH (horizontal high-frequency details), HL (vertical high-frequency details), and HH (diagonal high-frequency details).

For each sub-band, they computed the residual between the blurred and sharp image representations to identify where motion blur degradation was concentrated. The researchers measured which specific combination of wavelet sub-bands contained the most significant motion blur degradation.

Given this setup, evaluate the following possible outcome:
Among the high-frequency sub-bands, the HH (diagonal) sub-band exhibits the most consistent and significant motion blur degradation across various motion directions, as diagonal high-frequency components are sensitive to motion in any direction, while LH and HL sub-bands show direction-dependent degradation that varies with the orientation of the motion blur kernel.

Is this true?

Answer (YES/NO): NO